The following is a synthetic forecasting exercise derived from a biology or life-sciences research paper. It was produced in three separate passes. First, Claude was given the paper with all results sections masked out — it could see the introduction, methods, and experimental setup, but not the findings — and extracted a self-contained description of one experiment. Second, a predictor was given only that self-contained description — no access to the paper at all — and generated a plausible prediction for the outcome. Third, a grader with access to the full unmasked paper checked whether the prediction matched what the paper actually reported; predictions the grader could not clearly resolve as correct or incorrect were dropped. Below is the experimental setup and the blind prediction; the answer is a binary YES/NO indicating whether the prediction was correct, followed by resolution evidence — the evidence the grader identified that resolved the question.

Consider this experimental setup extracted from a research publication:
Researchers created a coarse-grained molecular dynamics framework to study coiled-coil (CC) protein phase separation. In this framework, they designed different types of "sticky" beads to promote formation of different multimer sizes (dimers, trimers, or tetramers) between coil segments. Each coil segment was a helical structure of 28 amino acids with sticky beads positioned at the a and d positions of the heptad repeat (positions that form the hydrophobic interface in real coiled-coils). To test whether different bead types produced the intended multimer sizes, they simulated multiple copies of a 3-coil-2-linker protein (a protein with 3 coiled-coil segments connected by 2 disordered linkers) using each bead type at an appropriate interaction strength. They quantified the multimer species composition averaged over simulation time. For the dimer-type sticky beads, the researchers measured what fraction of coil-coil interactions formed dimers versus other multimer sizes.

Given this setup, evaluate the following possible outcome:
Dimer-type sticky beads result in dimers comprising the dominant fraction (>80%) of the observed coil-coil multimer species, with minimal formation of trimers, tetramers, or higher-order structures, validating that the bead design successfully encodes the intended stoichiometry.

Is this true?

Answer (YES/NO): NO